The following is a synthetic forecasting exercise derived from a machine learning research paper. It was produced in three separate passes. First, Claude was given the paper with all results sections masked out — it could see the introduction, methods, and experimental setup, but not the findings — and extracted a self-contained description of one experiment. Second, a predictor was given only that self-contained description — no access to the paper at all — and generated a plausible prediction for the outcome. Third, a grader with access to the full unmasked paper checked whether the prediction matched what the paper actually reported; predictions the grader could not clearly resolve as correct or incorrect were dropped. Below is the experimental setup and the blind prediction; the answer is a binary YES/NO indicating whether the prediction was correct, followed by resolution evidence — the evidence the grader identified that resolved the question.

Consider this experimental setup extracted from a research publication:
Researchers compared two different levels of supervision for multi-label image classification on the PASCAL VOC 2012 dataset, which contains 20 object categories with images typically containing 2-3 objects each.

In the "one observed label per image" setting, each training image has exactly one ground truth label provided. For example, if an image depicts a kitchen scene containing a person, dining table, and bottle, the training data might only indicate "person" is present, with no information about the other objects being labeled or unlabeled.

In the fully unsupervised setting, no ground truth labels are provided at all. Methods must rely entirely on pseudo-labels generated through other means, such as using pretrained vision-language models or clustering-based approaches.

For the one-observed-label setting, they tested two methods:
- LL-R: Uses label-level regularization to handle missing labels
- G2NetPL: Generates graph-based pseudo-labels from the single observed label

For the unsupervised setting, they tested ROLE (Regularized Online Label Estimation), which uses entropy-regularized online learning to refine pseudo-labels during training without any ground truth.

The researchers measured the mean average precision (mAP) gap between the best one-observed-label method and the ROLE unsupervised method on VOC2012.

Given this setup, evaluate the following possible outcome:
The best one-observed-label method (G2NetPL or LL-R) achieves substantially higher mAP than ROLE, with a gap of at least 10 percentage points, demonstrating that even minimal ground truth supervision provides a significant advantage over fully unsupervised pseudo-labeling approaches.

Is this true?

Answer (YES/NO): NO